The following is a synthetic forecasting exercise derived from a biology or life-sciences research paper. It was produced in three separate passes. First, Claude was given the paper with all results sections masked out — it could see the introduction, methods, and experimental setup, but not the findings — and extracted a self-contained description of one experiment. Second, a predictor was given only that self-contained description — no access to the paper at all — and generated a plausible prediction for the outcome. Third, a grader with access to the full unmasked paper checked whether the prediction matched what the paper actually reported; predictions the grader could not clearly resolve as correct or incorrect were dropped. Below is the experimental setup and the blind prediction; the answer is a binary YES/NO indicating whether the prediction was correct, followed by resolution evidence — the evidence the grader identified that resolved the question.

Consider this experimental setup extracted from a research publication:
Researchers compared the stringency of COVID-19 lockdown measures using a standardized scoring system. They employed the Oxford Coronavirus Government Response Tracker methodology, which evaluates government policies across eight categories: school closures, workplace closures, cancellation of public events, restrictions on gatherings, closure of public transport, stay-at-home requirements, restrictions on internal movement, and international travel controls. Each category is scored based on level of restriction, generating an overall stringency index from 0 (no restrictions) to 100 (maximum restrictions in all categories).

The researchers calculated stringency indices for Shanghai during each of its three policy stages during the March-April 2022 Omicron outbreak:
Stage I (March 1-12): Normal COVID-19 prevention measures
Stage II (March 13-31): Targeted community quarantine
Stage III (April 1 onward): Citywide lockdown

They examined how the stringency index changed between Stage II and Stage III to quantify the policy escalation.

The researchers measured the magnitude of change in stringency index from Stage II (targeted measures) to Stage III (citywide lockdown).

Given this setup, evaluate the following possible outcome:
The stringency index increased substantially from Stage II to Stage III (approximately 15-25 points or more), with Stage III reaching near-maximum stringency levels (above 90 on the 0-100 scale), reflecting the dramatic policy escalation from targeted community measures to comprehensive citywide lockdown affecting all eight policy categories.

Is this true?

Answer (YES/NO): YES